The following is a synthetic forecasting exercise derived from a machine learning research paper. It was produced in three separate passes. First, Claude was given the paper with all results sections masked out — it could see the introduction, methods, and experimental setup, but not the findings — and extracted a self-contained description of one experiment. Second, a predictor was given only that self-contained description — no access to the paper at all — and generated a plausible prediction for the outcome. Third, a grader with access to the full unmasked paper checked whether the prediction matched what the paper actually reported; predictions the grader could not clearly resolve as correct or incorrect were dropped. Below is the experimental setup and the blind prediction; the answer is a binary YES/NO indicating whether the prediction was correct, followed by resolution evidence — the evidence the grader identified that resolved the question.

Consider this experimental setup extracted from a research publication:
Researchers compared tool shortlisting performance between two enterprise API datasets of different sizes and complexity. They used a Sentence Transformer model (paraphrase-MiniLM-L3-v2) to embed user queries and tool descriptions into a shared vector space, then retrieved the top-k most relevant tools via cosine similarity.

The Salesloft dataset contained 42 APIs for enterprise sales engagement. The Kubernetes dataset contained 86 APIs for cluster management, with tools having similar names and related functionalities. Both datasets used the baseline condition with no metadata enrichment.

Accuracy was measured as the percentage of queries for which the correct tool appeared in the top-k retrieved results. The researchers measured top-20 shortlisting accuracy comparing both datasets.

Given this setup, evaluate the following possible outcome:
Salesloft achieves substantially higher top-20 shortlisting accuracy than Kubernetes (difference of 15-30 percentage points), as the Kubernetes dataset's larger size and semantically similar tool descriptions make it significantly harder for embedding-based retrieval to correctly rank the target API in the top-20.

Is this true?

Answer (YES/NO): NO